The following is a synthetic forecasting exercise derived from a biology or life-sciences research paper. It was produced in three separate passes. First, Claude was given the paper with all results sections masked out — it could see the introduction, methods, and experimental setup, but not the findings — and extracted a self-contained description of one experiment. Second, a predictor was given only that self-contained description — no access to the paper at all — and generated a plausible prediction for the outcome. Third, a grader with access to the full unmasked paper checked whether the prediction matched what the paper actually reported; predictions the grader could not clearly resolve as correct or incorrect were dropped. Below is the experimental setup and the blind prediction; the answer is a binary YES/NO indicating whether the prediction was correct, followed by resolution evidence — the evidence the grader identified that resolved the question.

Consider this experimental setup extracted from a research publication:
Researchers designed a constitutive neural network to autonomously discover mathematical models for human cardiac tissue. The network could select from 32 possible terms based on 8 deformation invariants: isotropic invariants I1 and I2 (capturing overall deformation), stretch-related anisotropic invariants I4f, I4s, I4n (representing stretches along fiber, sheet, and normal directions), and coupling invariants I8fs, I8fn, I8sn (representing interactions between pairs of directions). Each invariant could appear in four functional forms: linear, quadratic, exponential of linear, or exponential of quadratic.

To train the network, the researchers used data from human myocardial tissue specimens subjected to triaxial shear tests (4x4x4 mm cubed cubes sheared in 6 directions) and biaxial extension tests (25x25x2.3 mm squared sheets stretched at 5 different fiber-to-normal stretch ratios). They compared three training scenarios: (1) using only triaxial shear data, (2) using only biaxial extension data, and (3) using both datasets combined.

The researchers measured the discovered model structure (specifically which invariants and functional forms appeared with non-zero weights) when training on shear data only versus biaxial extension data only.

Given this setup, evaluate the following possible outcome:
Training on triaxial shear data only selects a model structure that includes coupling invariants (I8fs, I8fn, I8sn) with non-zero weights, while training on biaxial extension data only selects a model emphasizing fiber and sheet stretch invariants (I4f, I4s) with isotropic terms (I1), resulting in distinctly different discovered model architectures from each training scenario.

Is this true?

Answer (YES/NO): NO